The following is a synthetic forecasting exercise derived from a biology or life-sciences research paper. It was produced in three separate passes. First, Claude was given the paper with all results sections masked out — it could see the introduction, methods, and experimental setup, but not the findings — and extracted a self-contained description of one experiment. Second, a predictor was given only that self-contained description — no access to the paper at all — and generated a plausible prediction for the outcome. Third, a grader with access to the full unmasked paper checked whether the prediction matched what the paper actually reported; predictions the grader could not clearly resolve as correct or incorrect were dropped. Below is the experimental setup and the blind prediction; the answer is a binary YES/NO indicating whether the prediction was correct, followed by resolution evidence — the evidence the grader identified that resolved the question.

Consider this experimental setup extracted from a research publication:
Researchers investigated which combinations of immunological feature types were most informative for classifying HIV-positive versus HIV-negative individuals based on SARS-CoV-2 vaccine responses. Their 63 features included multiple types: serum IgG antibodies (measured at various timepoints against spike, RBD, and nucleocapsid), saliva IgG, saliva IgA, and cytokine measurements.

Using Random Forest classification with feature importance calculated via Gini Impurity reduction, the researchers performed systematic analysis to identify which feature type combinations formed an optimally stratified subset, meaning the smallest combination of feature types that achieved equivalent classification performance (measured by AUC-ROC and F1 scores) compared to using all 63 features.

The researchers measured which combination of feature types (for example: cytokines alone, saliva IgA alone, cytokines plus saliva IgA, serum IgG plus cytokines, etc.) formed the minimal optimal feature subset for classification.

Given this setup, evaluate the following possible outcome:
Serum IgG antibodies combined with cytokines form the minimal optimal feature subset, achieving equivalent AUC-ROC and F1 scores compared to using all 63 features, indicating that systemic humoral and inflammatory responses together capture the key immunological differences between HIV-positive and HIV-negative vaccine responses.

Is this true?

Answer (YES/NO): NO